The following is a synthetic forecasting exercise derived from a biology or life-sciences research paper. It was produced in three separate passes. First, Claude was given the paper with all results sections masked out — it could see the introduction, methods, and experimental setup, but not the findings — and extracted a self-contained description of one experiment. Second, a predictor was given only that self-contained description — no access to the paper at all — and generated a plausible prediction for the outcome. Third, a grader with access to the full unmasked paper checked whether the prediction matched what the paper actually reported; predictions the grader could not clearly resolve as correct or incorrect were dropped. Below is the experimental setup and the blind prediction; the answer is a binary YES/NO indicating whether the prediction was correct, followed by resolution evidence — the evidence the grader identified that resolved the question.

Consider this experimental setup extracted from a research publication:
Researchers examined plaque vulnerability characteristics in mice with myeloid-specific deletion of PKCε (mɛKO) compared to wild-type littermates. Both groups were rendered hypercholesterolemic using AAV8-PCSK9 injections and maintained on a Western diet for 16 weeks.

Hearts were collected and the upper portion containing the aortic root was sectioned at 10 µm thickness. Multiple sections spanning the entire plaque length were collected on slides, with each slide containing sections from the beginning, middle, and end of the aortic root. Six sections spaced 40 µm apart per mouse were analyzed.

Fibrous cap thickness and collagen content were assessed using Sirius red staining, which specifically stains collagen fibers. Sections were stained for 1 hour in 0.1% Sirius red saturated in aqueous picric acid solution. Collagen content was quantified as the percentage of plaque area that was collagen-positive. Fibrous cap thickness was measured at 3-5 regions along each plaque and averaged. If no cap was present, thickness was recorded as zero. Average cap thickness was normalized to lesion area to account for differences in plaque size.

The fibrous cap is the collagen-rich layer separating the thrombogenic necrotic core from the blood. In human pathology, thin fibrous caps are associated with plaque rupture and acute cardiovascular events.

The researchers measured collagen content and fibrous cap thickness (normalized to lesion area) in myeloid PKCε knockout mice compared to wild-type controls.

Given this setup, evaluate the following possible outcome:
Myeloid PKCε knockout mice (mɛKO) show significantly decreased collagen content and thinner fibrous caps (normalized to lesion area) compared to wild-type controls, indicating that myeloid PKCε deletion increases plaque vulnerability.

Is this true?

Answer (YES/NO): NO